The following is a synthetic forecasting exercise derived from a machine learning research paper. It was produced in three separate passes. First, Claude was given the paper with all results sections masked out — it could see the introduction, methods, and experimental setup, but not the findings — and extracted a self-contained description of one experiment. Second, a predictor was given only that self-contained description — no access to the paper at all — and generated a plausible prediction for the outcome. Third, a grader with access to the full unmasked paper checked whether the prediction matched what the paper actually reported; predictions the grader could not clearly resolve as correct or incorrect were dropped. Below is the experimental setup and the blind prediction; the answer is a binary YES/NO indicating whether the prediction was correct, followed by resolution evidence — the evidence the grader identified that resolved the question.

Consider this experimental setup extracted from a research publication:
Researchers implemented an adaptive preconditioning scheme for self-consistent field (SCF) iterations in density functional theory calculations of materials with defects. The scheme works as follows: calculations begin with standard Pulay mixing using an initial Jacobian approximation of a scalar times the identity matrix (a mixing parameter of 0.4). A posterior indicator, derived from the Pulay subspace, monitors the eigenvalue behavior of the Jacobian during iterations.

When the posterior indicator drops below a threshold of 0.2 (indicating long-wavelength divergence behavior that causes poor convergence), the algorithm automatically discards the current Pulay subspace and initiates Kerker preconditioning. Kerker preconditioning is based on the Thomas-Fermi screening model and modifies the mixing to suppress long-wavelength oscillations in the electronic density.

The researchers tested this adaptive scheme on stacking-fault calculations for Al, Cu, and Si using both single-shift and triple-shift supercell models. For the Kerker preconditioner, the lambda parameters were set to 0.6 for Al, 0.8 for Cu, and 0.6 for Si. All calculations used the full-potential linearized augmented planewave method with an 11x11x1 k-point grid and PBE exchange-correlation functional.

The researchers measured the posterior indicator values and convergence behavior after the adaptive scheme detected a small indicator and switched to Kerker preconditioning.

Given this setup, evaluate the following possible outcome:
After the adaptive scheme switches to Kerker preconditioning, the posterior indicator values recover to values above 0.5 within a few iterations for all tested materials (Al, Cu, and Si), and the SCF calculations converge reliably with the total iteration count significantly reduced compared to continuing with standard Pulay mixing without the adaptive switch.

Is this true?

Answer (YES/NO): YES